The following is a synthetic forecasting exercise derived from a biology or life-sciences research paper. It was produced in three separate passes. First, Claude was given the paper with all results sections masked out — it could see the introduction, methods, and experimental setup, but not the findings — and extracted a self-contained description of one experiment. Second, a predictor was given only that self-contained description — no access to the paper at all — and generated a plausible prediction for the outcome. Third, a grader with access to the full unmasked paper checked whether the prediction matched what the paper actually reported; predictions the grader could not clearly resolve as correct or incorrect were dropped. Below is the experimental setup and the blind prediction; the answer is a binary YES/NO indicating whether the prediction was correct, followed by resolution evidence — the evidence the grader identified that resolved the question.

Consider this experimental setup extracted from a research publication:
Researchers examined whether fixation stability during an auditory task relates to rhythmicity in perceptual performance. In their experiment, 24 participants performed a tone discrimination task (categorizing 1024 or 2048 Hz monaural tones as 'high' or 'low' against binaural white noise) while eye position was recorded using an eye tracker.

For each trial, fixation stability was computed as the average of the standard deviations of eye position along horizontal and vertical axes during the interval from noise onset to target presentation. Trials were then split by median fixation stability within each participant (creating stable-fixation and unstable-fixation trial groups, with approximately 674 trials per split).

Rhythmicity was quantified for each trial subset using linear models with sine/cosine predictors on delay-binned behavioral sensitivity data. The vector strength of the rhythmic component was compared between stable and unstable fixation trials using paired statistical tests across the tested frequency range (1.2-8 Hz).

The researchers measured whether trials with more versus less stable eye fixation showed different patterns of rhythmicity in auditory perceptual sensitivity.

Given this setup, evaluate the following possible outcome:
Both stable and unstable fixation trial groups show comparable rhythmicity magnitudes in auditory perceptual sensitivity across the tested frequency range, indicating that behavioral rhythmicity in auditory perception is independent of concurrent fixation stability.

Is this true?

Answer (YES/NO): NO